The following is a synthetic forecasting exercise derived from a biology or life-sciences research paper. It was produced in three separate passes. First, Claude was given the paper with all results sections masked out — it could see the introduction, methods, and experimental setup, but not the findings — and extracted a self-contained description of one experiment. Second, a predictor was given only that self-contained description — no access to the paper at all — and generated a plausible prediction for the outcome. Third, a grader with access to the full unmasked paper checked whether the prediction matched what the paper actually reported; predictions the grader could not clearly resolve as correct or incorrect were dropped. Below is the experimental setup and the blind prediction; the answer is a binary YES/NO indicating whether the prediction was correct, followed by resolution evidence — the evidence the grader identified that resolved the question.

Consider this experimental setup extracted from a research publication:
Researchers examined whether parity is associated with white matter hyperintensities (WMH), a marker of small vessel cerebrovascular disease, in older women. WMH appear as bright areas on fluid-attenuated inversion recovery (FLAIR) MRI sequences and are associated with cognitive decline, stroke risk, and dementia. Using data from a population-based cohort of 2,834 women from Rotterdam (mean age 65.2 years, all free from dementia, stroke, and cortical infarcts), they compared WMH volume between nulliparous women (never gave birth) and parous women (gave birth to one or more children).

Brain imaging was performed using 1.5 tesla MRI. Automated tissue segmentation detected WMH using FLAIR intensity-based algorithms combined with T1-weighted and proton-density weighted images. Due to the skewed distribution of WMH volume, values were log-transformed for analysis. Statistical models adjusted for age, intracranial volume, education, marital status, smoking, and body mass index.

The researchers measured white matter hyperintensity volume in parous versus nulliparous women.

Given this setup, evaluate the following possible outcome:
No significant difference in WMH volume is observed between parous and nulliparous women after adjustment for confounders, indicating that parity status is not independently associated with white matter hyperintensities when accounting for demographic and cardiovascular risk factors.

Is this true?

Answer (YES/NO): YES